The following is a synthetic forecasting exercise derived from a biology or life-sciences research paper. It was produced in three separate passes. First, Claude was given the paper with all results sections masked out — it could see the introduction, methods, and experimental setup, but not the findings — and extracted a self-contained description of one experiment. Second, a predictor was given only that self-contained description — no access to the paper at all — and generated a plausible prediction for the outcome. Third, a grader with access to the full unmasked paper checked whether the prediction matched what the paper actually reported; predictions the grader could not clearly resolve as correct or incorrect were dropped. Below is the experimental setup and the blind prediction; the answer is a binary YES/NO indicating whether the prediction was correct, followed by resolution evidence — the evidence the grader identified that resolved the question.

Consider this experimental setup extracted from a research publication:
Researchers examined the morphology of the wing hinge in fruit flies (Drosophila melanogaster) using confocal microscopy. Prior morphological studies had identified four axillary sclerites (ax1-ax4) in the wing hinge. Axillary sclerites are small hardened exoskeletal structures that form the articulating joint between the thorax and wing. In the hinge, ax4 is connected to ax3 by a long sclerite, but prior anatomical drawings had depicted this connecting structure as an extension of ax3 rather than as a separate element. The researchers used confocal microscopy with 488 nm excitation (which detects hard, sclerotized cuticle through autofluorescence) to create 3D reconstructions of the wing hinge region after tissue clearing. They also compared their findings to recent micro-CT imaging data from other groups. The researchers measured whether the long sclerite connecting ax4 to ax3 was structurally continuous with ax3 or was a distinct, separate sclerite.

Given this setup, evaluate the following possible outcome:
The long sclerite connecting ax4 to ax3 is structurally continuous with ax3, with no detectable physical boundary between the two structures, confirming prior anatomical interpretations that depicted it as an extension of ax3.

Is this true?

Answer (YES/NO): NO